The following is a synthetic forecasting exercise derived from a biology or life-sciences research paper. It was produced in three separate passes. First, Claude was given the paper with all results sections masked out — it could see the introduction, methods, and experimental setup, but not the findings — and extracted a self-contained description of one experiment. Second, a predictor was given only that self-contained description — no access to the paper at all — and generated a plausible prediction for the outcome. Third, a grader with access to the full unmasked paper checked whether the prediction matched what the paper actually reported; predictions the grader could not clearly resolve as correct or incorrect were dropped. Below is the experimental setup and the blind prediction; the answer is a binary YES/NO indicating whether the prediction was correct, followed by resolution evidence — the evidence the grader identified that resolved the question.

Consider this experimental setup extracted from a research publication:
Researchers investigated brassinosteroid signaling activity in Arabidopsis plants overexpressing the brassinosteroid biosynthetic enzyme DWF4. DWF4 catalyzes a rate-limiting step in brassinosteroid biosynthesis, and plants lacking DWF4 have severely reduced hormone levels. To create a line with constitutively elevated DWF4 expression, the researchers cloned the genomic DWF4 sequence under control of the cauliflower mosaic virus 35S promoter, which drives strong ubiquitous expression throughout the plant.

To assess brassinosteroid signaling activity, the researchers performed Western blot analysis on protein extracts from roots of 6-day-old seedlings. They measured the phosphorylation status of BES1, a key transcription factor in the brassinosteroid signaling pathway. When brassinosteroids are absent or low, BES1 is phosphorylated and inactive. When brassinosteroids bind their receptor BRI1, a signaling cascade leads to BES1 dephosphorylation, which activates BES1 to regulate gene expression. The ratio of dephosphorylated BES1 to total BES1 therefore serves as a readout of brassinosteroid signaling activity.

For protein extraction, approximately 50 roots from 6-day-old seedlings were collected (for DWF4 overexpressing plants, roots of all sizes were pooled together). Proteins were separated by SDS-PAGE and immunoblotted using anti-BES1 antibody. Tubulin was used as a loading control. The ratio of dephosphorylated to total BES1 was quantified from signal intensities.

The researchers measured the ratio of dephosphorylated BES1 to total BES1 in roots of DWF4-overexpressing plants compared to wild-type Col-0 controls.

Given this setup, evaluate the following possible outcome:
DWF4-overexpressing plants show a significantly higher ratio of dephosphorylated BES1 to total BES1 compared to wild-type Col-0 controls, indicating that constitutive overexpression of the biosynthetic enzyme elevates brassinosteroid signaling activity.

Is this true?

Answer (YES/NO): YES